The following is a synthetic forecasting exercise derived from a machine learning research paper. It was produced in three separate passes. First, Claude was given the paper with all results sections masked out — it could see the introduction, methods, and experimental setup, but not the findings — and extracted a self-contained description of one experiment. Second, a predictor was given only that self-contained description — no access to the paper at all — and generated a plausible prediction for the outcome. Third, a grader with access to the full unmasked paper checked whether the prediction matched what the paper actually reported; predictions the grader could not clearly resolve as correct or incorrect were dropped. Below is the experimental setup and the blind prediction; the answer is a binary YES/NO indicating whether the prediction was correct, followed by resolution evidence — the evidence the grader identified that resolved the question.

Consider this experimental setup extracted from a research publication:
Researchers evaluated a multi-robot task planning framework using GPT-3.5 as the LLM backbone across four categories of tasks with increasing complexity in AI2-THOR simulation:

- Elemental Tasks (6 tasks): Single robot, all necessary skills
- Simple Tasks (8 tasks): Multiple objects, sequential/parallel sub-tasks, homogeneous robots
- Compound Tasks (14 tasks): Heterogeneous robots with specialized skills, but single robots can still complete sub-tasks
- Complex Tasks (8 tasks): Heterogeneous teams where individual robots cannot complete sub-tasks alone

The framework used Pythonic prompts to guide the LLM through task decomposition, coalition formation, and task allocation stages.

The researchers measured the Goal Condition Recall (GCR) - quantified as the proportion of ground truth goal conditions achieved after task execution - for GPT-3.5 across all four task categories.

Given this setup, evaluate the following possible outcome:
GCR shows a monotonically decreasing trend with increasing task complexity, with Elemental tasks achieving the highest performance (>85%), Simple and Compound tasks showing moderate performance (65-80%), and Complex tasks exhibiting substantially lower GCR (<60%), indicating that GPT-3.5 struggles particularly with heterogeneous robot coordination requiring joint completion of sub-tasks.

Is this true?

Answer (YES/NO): NO